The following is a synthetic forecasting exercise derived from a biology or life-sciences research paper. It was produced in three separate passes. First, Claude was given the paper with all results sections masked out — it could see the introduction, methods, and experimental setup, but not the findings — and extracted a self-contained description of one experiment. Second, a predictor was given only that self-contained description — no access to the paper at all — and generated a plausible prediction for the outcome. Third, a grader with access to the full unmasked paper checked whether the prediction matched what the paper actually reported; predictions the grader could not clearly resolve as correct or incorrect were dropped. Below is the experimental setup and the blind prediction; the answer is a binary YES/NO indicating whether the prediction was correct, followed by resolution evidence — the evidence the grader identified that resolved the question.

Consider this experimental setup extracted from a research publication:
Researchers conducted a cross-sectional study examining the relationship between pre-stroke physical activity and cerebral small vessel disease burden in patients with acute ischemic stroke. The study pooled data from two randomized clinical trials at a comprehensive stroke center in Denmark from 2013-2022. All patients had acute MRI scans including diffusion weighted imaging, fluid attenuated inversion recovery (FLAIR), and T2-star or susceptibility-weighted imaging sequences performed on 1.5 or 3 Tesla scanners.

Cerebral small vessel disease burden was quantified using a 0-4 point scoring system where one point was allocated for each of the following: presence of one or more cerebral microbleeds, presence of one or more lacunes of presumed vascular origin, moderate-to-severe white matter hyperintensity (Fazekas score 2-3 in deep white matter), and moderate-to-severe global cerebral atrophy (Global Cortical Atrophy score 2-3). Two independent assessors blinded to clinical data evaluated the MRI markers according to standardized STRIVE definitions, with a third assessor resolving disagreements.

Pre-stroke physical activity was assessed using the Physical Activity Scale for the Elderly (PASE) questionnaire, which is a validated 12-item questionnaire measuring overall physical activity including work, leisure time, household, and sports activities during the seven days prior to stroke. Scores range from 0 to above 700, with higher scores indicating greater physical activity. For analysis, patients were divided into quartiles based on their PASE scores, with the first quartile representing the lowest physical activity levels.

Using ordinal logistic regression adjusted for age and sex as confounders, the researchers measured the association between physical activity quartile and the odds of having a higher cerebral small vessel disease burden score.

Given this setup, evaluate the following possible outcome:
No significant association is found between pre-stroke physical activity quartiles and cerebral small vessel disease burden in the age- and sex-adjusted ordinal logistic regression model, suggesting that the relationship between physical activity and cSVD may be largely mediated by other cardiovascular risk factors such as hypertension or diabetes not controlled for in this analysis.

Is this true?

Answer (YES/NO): NO